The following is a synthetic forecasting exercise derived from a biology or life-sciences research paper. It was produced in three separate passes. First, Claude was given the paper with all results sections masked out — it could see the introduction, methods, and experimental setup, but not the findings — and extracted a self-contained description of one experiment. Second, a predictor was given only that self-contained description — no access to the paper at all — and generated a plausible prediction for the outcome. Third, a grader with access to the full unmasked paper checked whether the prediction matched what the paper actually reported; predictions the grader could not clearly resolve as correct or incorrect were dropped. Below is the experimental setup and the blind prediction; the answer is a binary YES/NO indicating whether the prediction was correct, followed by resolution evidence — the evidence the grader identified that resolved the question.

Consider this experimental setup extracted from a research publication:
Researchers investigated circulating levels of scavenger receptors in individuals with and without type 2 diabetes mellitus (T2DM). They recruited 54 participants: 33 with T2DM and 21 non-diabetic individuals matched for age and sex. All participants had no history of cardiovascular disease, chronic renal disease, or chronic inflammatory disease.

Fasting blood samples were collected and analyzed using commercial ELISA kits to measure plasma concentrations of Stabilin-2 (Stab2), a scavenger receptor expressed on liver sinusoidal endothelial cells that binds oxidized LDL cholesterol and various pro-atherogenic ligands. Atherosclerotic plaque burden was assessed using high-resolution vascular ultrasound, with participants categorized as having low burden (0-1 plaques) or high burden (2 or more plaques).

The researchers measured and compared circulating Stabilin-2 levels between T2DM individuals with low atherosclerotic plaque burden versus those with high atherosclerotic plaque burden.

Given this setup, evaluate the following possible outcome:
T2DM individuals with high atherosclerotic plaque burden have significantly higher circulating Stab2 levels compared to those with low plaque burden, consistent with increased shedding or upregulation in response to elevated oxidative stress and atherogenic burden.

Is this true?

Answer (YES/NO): NO